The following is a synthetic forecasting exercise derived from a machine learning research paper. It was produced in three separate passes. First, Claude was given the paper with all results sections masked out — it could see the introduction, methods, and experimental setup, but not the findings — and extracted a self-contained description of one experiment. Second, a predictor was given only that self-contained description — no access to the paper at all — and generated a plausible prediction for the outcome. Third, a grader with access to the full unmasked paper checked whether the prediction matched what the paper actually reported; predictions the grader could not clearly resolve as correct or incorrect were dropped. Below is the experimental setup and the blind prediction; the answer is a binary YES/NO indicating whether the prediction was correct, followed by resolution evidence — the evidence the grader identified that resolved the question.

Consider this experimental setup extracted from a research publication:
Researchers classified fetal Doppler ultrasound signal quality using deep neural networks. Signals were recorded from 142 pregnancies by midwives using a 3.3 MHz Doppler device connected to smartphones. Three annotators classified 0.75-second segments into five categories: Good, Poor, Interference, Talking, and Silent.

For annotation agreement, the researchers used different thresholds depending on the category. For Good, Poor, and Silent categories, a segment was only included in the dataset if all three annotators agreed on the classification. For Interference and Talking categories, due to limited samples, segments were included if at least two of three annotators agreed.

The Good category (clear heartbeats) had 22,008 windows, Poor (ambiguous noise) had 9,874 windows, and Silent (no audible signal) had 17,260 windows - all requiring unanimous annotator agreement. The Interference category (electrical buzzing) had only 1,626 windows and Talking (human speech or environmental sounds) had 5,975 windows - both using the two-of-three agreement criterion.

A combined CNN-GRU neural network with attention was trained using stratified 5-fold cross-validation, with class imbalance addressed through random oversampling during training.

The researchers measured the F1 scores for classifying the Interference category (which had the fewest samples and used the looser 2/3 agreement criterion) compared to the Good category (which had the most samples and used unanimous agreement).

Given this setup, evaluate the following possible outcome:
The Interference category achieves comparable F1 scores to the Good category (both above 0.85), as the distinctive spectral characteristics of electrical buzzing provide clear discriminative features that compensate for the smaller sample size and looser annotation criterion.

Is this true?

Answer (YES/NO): NO